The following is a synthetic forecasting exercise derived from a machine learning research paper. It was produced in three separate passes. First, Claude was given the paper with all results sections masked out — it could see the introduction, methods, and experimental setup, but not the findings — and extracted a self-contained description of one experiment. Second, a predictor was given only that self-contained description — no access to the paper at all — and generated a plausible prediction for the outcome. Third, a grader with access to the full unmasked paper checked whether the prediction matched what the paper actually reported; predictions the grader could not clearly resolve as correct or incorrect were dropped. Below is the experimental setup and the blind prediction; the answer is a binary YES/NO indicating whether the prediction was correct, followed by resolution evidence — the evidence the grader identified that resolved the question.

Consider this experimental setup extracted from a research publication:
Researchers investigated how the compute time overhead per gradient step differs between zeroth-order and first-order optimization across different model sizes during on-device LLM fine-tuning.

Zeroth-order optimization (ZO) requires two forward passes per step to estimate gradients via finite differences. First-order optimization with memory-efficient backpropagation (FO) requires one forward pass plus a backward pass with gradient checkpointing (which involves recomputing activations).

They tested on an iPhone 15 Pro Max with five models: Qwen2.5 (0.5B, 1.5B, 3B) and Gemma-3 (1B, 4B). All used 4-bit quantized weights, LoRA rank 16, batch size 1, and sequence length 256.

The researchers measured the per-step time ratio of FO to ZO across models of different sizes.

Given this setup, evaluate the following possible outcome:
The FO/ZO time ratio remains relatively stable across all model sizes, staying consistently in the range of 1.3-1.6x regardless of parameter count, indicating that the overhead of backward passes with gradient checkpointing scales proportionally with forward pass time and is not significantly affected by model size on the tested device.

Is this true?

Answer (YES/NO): NO